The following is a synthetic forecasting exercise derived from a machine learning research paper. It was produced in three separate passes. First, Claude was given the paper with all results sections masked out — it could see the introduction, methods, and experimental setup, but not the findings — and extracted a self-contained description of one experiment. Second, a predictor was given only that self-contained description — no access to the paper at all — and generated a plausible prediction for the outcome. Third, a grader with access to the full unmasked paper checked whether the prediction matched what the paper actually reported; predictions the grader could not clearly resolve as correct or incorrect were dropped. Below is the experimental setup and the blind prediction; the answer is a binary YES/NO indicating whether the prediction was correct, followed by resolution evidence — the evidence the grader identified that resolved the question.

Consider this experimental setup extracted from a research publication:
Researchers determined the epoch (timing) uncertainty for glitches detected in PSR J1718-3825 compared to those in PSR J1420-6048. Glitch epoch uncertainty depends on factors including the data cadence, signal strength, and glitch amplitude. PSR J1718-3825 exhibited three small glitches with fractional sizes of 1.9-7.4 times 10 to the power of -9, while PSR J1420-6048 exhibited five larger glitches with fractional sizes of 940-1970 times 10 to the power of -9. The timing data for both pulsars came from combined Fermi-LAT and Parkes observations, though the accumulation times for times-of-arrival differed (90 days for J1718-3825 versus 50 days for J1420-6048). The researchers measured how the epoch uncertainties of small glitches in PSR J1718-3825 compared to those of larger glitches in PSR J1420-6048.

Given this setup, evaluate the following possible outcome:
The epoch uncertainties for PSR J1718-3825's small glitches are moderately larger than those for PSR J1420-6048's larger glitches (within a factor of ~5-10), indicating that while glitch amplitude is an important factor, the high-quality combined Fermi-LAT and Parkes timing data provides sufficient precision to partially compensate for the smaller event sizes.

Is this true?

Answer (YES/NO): NO